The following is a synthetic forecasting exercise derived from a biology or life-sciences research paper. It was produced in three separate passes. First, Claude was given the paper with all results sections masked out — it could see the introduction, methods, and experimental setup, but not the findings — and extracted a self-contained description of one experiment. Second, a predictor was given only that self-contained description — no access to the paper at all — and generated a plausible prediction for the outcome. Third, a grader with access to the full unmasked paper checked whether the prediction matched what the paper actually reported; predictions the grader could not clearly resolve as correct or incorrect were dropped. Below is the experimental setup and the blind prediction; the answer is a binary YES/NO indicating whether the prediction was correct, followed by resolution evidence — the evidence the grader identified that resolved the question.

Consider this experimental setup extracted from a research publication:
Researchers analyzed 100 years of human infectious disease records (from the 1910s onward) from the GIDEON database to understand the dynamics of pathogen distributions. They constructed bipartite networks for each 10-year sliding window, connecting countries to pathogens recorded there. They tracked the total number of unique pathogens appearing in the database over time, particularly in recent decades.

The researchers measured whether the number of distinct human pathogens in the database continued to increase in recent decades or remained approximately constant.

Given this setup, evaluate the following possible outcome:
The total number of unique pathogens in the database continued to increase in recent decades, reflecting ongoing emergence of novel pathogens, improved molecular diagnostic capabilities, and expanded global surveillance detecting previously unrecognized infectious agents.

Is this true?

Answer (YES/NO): NO